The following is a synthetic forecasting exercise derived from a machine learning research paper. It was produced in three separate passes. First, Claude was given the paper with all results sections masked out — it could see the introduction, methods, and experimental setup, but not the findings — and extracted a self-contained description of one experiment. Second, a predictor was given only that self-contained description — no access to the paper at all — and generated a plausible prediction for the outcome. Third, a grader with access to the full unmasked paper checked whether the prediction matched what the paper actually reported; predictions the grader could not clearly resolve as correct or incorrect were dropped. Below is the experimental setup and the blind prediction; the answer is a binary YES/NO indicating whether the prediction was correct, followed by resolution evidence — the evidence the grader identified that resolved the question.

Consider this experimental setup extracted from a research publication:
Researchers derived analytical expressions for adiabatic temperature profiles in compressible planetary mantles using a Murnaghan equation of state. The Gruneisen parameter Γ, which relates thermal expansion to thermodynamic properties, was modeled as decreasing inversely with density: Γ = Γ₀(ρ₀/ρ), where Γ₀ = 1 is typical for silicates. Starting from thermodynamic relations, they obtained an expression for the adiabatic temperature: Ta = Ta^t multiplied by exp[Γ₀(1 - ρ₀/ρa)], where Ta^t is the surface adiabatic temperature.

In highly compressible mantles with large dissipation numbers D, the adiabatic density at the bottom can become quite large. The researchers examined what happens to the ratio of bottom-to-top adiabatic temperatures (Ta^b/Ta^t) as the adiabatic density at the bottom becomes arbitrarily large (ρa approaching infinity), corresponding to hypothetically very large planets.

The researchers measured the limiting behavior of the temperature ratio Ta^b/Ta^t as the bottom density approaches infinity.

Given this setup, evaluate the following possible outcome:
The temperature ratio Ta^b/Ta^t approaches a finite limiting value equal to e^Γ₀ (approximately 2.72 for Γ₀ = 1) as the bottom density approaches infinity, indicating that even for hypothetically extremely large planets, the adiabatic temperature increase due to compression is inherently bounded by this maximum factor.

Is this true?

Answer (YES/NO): YES